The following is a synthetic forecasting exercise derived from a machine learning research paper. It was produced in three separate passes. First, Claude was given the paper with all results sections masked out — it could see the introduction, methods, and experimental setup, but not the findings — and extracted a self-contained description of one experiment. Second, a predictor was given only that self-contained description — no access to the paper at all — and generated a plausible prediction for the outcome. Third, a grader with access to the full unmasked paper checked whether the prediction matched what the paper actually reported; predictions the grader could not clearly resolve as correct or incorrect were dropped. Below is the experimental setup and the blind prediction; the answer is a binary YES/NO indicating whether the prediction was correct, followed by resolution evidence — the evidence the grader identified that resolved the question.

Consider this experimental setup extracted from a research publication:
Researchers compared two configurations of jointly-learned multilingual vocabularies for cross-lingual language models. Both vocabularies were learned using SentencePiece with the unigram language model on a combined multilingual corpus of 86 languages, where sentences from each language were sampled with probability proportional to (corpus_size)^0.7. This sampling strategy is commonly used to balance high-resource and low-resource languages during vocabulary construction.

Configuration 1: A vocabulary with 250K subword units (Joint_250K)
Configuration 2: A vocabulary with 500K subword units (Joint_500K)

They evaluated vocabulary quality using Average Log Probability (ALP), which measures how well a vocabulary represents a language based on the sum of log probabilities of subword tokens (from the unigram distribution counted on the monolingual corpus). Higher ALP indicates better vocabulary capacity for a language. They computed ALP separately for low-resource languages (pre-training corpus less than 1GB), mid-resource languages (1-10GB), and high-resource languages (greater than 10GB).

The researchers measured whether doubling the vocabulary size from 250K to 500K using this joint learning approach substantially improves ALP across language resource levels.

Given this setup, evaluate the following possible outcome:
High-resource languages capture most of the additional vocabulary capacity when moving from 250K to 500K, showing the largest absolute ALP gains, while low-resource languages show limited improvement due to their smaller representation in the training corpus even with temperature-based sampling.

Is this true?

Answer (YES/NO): NO